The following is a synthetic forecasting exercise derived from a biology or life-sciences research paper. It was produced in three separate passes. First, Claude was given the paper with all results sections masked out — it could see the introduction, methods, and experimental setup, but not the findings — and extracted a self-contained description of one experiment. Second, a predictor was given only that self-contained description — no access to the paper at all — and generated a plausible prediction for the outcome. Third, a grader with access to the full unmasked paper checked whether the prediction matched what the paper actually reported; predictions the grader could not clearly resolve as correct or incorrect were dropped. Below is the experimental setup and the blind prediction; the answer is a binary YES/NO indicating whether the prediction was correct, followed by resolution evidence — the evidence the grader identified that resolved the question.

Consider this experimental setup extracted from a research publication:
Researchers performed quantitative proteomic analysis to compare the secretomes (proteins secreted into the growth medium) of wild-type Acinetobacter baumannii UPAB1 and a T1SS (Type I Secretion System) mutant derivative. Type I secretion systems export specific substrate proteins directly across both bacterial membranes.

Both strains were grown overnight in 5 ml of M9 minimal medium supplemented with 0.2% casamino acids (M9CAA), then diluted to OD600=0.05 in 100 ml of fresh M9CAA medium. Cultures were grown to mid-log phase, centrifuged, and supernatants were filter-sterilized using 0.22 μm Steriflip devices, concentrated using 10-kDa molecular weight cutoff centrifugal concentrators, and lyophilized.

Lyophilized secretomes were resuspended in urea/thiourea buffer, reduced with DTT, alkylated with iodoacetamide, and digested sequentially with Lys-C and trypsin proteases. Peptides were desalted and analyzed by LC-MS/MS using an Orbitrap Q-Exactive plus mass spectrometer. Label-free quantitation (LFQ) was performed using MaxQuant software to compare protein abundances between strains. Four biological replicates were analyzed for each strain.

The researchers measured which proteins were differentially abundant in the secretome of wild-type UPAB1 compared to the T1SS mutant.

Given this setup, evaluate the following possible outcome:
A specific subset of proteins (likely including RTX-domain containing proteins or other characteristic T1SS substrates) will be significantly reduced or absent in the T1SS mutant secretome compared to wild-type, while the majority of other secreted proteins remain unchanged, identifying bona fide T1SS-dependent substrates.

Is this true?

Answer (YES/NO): YES